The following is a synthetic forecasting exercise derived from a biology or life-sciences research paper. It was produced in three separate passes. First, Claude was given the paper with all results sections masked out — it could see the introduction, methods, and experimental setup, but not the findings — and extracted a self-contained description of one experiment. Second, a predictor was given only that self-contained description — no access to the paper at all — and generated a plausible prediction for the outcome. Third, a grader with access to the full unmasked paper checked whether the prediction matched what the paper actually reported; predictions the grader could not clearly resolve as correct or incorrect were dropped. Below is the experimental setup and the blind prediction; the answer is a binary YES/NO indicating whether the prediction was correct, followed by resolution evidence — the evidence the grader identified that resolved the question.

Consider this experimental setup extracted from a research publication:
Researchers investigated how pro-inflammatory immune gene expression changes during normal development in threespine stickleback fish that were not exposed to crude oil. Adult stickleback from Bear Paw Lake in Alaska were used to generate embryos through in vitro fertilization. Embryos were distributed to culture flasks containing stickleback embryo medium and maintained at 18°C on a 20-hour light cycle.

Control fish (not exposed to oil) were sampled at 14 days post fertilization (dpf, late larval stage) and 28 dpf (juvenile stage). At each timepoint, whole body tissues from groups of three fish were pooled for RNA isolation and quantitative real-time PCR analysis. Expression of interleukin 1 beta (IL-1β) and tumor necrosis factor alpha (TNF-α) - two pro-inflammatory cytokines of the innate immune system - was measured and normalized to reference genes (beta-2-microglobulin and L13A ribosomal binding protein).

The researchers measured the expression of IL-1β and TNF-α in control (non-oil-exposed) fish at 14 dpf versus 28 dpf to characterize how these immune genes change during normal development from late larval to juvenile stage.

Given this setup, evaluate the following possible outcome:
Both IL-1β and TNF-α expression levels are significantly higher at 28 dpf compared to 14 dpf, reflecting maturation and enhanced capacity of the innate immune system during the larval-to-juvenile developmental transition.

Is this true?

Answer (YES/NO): YES